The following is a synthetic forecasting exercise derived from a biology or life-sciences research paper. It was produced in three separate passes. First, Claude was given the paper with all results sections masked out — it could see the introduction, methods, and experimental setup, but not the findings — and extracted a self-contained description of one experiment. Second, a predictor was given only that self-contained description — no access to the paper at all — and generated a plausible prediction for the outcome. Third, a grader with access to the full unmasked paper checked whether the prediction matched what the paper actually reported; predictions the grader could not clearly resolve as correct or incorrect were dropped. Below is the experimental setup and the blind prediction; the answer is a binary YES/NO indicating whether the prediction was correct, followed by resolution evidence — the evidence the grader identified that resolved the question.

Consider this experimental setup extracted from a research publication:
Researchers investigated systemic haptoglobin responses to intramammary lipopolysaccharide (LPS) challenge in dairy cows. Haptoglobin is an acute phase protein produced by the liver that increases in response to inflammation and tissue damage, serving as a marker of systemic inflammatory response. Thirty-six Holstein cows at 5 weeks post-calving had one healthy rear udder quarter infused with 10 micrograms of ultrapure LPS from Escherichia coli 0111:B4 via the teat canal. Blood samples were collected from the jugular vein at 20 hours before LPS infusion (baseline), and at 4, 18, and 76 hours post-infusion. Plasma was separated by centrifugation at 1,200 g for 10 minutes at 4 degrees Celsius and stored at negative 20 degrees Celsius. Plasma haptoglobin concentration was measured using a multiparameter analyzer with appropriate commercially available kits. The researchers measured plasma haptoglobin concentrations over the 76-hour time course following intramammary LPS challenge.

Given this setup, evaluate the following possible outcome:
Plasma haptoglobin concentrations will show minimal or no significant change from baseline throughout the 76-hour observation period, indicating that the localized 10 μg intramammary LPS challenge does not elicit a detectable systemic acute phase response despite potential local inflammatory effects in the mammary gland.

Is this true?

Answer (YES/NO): NO